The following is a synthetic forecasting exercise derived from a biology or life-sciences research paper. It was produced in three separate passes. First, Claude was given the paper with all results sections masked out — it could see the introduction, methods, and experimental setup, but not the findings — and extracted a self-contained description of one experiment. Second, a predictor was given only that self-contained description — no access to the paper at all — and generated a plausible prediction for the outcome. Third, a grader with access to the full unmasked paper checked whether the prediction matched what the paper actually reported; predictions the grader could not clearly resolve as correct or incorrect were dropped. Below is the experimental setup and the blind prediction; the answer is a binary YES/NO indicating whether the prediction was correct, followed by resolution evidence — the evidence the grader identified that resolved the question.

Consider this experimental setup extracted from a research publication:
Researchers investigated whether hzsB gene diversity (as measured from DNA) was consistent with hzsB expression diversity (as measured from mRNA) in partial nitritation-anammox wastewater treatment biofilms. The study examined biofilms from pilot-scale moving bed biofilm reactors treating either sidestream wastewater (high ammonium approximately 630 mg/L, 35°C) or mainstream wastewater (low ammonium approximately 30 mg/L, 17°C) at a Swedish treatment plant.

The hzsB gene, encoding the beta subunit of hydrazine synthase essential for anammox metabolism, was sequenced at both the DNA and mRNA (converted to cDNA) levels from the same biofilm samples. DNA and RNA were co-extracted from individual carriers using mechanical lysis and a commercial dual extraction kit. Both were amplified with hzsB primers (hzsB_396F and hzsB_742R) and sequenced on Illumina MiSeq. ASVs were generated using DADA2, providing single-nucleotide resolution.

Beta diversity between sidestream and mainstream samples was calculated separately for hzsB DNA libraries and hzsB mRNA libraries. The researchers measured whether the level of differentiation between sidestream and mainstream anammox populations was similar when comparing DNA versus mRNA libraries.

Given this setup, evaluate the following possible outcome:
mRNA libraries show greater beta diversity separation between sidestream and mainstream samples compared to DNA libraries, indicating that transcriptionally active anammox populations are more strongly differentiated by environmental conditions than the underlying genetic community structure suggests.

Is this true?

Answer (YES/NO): NO